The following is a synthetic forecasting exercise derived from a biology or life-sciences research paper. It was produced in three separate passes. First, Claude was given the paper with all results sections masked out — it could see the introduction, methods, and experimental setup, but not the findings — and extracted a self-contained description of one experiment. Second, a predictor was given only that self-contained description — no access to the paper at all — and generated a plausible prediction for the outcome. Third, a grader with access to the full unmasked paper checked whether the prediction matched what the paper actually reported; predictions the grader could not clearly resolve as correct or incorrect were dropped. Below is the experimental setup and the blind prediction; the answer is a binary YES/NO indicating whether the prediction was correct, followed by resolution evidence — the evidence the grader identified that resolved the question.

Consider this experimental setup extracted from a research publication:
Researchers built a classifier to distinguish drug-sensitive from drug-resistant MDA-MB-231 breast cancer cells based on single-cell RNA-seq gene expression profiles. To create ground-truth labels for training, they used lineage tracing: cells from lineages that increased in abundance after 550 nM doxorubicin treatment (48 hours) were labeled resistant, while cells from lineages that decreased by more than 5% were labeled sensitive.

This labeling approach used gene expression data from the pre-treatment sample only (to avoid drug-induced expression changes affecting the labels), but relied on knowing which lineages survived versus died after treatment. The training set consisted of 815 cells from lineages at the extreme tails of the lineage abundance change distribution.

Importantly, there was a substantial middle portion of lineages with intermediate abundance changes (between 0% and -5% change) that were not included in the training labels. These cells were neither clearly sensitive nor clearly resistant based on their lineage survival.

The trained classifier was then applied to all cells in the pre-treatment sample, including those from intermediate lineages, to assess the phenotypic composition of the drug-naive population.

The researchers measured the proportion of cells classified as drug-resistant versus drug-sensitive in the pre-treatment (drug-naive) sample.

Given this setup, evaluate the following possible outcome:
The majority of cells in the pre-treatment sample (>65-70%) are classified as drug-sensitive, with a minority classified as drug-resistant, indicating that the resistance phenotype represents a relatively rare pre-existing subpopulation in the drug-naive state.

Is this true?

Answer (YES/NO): YES